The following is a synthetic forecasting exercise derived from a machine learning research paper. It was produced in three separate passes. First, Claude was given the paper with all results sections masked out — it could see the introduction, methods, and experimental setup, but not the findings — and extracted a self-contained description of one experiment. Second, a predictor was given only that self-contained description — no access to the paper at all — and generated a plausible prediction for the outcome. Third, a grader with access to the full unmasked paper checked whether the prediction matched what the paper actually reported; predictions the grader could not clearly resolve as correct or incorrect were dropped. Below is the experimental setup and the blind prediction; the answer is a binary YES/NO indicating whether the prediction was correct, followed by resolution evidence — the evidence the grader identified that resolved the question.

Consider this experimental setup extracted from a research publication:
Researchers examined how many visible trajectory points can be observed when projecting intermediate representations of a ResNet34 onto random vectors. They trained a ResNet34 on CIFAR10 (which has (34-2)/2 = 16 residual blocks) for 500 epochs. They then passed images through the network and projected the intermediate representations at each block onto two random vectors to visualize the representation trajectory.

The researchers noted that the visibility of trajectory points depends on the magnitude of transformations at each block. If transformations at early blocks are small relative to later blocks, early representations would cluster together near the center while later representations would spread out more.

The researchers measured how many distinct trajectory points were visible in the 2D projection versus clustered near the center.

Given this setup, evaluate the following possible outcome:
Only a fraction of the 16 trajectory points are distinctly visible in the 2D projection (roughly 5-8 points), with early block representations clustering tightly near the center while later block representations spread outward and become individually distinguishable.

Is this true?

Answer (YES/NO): NO